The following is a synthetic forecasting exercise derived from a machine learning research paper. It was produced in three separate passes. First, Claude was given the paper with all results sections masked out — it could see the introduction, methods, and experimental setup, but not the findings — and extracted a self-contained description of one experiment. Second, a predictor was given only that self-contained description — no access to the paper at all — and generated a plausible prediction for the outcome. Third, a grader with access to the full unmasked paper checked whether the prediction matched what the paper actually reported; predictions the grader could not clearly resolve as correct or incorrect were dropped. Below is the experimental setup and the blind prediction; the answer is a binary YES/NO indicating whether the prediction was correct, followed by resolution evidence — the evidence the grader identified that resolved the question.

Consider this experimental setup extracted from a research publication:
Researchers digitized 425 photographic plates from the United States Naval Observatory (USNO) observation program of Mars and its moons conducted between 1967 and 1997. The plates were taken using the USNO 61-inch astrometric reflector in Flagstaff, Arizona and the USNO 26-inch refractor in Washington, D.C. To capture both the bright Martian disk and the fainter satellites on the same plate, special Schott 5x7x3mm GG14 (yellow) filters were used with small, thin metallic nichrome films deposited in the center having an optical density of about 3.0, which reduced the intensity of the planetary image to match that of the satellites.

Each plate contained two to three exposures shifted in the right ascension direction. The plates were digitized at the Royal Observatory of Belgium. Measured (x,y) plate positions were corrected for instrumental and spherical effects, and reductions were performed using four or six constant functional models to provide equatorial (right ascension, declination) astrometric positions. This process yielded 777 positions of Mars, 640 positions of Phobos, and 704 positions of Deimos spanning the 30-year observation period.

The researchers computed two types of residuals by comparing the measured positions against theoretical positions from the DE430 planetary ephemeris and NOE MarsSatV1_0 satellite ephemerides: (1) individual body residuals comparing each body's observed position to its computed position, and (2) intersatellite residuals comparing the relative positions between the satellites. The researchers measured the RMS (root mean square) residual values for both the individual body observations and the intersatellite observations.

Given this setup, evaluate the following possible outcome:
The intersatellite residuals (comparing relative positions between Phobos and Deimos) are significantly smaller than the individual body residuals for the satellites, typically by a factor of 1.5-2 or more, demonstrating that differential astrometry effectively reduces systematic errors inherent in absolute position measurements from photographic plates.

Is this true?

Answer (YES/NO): NO